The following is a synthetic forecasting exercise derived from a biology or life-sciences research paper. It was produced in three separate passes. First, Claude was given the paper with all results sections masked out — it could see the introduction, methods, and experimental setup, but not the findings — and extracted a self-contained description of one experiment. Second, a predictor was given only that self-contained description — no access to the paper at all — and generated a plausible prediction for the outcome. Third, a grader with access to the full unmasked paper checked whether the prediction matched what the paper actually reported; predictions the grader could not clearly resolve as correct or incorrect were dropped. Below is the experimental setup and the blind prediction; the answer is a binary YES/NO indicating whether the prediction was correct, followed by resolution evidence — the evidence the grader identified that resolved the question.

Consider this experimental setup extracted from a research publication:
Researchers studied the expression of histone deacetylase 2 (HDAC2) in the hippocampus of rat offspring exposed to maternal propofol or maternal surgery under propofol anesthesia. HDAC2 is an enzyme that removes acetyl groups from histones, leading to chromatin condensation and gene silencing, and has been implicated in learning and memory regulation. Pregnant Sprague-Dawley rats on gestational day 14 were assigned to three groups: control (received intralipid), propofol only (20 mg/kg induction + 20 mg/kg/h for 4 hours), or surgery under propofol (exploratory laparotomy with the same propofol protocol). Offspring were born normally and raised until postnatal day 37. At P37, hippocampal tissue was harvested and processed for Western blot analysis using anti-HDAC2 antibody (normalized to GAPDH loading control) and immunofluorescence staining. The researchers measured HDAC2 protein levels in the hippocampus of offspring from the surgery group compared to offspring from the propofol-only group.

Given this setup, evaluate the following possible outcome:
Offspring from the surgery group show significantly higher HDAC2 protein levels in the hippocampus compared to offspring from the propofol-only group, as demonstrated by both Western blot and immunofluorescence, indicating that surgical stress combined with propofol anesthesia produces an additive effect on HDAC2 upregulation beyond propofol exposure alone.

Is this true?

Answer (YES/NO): YES